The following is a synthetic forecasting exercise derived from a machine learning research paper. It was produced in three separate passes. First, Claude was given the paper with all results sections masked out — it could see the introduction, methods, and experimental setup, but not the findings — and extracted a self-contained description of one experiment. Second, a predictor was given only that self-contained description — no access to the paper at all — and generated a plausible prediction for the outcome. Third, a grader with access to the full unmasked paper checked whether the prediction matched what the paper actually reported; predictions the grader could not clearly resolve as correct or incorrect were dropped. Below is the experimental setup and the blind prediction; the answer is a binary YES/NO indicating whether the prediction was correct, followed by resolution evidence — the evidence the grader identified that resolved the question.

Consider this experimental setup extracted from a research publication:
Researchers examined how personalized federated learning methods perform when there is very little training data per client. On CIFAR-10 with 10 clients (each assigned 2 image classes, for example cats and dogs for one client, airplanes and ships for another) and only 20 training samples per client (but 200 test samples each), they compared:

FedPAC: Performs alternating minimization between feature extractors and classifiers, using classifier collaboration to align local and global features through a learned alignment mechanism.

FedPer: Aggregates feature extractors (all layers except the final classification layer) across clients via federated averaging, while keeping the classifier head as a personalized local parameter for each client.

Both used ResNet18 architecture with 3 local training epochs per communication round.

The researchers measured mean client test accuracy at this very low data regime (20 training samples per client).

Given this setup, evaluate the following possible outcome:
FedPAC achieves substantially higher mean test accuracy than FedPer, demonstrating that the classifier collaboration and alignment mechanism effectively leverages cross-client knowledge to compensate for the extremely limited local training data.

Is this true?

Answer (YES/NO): YES